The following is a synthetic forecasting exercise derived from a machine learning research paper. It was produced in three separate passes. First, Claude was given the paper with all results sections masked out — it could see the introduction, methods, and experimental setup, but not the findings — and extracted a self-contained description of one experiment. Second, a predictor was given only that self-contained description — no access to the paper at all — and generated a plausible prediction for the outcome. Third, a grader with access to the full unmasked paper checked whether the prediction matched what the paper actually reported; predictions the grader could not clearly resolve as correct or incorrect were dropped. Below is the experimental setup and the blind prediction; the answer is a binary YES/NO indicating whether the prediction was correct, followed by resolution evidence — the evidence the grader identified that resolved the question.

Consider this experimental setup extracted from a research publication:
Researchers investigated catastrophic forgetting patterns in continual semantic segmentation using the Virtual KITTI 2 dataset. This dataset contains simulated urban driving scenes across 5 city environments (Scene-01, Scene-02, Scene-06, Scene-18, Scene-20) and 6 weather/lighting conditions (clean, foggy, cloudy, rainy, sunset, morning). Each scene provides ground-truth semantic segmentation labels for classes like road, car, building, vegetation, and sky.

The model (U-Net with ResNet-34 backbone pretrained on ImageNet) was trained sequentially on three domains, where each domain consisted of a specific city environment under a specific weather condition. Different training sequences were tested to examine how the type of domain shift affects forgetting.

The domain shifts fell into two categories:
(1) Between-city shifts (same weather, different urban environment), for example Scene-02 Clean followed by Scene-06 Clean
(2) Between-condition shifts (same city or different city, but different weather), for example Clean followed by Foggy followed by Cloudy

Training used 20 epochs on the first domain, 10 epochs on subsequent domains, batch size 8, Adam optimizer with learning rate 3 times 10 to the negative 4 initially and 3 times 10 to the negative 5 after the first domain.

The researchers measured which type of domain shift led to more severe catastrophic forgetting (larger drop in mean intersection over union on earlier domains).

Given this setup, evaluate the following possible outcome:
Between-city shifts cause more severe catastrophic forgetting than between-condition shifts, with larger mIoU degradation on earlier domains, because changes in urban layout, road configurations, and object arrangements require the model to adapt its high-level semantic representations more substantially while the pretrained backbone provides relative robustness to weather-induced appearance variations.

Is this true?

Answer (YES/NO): NO